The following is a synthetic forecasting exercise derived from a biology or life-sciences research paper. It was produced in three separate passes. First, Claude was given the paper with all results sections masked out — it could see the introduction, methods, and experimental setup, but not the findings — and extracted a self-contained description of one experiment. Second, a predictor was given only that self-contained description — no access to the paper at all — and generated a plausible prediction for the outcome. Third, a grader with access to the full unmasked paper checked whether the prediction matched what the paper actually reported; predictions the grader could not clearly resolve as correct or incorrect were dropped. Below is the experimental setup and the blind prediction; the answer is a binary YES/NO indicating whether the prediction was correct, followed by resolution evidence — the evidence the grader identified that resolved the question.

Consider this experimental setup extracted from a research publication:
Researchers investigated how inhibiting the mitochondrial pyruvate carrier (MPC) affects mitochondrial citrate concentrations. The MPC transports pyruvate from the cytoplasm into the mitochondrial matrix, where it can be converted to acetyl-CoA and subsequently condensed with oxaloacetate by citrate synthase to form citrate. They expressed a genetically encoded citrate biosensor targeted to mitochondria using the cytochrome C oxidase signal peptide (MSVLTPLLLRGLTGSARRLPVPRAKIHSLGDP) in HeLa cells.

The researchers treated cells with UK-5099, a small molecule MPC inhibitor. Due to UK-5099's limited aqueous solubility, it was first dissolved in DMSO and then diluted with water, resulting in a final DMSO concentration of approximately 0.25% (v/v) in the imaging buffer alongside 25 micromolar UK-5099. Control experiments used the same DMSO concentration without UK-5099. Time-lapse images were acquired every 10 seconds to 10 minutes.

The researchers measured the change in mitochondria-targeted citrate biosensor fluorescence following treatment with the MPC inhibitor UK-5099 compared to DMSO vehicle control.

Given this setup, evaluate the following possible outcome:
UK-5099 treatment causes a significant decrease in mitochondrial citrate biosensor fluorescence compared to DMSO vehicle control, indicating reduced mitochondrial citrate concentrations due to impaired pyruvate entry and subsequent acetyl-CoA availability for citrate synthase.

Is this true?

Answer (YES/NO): NO